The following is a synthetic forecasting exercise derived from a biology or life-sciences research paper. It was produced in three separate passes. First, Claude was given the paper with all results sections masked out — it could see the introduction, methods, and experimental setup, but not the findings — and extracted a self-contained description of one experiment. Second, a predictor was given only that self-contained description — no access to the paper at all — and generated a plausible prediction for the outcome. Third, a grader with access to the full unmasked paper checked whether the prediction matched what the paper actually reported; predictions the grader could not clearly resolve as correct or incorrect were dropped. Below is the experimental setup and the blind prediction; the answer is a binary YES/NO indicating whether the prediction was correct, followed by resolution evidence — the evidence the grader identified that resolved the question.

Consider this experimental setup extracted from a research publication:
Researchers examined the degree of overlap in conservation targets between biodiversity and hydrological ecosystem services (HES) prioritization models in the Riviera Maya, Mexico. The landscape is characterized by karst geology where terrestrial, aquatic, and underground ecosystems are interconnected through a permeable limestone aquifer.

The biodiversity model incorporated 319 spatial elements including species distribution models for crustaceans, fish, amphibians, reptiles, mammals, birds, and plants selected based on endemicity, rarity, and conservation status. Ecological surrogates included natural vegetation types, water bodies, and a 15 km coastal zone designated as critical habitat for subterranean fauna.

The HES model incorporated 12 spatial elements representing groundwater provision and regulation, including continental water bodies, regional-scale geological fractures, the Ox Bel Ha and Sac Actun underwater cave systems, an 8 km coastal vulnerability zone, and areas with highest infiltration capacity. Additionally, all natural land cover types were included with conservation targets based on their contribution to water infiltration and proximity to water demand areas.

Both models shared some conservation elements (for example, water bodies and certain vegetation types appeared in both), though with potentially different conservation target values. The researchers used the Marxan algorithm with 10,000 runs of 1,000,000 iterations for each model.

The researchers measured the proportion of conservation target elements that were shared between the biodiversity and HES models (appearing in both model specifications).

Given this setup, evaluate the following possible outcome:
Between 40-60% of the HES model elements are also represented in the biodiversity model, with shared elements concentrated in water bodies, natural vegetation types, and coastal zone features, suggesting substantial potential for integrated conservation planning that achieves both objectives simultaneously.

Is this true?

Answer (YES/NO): NO